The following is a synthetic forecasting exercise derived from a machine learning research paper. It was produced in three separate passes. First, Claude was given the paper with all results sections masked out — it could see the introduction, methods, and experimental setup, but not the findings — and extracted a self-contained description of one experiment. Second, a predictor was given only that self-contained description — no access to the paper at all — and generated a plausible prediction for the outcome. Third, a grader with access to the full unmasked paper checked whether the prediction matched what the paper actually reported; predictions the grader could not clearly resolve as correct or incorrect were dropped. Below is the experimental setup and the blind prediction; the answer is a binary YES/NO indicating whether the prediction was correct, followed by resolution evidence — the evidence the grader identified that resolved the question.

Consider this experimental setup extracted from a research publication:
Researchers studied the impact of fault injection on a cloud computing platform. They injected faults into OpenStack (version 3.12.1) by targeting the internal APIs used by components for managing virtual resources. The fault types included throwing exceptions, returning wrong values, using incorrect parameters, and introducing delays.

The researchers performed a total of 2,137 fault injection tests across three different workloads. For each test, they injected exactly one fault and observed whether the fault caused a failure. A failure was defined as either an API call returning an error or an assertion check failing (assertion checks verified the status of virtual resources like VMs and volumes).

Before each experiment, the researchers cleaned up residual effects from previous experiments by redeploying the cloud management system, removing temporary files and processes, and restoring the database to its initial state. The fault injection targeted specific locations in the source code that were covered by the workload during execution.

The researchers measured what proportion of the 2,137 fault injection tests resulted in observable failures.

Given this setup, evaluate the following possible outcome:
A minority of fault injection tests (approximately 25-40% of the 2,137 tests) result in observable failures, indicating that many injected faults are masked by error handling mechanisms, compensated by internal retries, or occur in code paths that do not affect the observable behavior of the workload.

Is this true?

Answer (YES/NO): NO